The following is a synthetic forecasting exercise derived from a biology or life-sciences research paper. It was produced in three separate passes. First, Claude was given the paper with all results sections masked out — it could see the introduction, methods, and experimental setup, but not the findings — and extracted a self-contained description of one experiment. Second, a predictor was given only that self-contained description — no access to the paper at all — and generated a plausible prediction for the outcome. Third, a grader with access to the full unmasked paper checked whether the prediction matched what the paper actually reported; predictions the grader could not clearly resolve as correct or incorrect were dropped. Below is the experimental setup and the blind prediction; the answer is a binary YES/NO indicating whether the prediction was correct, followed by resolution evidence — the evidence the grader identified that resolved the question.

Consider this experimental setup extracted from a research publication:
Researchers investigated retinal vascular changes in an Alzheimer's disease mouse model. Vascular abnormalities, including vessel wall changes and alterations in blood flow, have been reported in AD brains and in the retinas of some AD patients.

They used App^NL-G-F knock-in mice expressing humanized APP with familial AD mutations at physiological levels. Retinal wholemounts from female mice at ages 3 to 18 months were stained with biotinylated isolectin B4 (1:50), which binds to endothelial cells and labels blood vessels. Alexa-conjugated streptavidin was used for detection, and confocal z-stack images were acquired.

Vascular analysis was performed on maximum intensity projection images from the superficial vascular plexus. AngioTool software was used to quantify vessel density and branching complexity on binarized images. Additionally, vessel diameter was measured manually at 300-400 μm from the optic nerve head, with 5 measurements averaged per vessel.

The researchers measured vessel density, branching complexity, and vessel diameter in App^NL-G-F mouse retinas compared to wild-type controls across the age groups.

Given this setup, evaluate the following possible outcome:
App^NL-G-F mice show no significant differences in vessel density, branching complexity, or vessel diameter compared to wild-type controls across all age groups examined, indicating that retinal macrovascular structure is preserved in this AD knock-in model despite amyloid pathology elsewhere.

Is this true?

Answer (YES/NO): NO